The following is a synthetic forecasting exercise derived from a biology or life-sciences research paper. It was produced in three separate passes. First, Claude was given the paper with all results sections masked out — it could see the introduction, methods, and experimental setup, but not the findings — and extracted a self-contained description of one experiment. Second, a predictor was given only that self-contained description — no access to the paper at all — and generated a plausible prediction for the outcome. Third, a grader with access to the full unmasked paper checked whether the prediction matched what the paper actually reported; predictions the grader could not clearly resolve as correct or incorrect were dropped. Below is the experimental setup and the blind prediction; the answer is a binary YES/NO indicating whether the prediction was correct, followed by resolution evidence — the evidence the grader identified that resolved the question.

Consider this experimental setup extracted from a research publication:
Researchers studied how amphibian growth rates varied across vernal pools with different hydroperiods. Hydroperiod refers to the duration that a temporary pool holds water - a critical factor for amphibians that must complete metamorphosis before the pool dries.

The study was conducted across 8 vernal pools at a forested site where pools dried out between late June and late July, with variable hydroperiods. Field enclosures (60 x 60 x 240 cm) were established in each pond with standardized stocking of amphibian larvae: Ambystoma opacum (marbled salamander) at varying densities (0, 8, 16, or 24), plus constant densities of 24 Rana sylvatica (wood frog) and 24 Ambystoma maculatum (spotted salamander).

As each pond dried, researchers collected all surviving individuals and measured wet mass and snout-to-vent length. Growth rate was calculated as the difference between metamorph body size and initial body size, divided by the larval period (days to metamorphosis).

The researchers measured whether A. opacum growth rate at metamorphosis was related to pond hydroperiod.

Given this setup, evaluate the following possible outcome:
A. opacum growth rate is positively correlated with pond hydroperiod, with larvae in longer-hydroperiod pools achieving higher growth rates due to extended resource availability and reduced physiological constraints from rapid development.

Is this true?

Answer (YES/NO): NO